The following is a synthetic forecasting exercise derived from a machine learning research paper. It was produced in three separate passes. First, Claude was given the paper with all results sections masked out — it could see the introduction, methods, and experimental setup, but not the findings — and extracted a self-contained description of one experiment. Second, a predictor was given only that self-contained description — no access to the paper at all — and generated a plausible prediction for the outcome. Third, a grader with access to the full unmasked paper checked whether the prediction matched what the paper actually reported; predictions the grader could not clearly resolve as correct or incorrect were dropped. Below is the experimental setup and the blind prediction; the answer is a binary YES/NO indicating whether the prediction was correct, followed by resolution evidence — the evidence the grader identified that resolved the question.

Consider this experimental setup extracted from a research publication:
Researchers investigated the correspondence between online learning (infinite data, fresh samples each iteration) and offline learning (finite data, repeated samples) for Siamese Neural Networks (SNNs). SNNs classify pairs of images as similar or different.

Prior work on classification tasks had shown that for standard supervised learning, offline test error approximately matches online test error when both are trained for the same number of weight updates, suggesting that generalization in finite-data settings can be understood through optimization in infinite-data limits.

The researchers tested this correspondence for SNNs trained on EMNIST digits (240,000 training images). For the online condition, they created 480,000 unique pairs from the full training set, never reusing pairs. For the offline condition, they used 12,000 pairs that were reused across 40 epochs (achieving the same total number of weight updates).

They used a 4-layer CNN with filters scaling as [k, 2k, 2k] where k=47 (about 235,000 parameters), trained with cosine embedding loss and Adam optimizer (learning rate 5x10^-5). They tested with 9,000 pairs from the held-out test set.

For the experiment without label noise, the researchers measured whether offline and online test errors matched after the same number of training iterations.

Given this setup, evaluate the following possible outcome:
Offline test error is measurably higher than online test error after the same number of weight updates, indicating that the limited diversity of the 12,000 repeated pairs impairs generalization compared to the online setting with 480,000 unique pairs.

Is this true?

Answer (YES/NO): NO